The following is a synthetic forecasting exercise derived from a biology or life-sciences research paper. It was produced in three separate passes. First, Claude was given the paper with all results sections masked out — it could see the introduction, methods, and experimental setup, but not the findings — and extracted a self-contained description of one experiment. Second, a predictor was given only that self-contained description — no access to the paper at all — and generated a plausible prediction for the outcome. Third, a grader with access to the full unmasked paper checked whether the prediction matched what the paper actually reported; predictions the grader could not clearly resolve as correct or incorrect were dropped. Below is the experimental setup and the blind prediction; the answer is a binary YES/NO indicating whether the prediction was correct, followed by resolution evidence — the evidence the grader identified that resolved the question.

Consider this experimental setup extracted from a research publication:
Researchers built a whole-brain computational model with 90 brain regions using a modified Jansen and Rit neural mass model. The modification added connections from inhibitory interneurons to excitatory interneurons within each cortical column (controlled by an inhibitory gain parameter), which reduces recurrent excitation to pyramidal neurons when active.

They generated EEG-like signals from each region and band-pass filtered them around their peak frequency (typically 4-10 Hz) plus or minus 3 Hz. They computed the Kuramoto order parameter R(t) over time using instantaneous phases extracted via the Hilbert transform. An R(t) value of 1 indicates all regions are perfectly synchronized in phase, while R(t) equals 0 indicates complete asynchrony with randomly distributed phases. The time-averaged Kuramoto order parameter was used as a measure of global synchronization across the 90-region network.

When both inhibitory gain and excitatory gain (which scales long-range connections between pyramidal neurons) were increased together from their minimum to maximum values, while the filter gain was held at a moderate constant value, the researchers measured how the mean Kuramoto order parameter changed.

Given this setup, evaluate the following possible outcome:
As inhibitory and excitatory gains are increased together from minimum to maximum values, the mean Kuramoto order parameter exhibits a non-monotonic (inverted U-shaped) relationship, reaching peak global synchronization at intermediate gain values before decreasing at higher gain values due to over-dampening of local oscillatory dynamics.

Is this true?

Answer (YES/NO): YES